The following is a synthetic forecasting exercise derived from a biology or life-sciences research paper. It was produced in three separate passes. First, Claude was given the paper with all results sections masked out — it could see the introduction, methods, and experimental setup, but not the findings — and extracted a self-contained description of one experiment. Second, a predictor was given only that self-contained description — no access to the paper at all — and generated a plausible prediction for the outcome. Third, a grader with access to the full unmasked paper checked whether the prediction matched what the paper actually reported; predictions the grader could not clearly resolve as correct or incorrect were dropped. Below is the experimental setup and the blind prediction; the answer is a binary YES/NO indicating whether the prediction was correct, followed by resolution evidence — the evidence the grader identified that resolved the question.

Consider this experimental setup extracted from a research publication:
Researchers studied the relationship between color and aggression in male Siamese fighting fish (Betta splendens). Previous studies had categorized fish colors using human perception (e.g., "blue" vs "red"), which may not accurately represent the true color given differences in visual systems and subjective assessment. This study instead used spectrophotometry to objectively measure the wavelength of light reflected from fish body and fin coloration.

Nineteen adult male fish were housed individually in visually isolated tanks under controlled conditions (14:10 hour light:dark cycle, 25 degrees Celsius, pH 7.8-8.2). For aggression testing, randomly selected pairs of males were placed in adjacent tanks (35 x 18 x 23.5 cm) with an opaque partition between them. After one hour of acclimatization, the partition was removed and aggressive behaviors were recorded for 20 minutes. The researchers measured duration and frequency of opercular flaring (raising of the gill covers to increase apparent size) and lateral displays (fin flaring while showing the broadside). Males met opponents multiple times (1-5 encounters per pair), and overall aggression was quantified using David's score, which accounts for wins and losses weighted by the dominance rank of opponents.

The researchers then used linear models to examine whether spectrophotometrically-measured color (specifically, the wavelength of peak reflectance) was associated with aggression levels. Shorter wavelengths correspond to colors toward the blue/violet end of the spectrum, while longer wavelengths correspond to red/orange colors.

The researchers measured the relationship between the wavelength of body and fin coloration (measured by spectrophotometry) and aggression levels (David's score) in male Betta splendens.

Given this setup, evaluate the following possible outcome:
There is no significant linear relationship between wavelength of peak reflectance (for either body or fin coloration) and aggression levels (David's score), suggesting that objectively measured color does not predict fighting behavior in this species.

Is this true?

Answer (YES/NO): NO